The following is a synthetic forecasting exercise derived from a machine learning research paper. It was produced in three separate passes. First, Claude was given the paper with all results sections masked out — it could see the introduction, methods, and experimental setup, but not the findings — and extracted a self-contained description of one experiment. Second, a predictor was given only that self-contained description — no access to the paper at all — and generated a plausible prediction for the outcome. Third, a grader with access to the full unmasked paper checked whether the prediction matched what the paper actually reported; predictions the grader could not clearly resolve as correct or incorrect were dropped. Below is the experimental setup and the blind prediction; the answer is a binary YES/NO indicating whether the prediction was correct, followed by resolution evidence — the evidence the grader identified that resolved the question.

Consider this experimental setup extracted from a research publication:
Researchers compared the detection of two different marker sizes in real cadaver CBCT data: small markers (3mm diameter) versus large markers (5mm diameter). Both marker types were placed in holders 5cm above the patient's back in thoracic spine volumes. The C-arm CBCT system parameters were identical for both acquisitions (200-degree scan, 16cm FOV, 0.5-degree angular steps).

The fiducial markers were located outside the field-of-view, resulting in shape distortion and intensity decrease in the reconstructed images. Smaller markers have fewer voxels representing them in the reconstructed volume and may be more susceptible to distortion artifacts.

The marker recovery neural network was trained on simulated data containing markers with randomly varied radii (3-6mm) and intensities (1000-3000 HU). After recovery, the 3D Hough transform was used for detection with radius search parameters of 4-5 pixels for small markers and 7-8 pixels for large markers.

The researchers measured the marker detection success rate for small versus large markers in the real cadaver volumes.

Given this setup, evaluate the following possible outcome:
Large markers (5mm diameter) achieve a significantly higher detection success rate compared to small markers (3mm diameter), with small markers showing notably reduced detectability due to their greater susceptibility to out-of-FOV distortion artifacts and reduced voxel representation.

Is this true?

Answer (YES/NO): NO